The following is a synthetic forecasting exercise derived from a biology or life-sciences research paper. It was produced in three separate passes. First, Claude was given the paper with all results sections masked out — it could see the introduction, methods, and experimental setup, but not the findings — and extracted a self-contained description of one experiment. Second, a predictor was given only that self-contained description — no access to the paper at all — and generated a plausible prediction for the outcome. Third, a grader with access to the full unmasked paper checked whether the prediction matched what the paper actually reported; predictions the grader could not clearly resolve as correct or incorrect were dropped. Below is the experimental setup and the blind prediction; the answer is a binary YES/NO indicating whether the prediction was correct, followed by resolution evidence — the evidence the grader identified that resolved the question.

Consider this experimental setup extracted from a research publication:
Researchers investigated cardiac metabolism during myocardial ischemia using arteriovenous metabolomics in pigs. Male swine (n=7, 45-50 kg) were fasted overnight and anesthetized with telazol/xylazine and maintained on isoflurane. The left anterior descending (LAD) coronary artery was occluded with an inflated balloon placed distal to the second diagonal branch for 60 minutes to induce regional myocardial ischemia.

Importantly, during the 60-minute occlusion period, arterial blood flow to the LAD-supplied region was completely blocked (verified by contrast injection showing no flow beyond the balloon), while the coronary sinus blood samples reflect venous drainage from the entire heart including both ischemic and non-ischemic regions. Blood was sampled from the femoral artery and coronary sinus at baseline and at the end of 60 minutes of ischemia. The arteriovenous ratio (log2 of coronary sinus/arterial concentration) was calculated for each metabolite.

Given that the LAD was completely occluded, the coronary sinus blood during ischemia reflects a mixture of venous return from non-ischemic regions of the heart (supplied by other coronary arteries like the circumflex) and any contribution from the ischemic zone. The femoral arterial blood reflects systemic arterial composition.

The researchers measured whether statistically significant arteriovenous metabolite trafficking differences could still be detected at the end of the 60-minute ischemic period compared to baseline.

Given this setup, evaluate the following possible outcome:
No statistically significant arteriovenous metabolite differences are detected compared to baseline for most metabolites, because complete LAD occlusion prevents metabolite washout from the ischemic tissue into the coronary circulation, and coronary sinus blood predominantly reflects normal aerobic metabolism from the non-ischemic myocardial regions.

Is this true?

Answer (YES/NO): NO